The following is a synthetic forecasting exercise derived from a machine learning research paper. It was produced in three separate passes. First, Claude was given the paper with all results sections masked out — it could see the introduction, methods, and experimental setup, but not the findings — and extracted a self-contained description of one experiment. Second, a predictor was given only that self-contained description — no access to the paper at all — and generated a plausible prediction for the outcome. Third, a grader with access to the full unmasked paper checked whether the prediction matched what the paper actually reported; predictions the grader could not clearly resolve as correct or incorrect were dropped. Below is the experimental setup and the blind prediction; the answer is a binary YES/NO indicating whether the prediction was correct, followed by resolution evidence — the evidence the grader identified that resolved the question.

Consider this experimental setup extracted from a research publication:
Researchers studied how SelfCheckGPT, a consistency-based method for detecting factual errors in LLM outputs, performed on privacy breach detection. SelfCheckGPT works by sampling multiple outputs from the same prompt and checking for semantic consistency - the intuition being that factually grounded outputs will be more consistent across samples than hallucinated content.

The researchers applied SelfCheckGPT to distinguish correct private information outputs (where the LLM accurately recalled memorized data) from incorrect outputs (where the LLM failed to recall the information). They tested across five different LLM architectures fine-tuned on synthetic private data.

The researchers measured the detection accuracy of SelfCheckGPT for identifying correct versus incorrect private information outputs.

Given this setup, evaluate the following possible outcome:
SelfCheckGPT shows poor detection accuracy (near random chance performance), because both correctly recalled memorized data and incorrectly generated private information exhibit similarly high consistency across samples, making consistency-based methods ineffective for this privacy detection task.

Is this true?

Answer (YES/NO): NO